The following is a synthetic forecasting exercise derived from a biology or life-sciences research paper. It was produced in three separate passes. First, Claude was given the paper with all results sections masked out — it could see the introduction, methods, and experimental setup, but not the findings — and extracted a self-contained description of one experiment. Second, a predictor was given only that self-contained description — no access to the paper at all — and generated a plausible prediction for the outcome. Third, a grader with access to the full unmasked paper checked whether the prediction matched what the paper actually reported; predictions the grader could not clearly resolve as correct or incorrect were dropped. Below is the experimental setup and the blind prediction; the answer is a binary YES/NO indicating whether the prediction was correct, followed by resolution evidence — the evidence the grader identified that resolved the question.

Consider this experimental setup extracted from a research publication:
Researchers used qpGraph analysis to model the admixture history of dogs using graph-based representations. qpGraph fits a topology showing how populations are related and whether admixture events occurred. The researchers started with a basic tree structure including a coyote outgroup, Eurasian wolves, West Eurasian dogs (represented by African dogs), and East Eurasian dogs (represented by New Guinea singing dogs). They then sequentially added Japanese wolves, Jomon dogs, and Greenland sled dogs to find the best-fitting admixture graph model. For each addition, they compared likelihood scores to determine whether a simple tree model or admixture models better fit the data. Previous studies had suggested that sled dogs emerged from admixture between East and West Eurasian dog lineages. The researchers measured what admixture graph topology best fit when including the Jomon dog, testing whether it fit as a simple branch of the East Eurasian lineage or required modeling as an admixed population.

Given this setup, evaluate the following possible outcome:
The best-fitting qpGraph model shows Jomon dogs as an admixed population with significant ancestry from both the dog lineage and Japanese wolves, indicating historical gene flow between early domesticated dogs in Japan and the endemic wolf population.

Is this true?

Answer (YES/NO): NO